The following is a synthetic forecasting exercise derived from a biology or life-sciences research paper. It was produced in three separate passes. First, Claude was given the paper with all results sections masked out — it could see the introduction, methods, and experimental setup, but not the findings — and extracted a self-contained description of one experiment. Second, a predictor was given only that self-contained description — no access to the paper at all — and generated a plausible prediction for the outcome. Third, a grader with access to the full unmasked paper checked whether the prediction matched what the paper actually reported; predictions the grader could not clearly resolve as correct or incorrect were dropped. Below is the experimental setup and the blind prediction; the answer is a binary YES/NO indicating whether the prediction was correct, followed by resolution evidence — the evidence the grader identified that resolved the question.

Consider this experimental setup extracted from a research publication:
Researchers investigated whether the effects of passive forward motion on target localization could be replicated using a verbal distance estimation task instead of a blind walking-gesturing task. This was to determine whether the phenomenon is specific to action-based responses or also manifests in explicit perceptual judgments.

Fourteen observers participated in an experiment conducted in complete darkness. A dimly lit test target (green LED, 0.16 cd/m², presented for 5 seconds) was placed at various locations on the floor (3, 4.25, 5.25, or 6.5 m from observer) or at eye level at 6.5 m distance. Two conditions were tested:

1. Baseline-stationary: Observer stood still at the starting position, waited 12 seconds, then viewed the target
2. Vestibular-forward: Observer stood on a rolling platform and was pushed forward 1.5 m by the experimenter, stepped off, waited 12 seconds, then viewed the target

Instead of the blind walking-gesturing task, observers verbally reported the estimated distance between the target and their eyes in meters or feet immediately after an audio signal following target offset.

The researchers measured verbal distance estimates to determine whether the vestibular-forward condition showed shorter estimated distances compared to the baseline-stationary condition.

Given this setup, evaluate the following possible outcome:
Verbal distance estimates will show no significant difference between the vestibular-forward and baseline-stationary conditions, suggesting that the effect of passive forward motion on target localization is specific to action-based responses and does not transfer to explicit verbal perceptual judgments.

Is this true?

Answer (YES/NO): NO